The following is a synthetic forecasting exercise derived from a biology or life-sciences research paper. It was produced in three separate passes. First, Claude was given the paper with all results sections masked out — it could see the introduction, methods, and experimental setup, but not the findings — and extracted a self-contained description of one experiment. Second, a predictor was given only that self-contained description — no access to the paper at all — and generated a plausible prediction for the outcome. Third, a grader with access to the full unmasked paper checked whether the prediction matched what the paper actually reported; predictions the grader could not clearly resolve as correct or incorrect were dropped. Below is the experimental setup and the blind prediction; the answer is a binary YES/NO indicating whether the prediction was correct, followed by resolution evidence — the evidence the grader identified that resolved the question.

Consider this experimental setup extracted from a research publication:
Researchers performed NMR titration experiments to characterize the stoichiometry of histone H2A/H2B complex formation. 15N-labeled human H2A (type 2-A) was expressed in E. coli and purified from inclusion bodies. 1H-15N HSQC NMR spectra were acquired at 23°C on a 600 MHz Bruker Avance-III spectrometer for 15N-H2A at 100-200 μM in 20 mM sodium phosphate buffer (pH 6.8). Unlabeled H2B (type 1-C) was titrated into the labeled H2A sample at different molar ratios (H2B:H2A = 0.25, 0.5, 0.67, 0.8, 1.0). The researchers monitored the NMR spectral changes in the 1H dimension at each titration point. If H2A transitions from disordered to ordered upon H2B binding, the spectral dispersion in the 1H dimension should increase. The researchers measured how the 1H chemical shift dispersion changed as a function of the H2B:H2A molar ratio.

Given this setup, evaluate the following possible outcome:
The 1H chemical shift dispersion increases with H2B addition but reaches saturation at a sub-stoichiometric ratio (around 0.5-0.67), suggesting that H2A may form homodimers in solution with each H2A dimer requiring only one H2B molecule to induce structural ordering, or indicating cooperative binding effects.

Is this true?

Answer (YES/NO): NO